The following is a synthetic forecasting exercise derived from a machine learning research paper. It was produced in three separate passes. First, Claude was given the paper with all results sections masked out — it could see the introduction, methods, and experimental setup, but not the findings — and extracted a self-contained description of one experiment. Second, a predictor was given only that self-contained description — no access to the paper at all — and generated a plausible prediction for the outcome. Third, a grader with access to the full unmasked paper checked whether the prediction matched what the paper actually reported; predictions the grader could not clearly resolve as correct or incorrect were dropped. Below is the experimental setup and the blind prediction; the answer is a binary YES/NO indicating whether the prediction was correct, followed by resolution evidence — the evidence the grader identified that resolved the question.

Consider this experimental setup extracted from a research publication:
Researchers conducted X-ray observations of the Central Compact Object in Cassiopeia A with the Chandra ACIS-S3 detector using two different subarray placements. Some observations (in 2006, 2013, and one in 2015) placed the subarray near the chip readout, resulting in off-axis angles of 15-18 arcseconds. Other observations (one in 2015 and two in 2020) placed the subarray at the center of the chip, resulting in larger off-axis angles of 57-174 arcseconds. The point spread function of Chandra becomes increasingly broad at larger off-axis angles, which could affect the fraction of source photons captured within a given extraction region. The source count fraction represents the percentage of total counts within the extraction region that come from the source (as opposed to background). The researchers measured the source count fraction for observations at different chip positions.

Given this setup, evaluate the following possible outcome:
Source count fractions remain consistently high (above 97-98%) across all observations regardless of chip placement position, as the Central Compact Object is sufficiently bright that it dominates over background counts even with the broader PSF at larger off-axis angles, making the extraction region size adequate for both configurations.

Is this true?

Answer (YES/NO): NO